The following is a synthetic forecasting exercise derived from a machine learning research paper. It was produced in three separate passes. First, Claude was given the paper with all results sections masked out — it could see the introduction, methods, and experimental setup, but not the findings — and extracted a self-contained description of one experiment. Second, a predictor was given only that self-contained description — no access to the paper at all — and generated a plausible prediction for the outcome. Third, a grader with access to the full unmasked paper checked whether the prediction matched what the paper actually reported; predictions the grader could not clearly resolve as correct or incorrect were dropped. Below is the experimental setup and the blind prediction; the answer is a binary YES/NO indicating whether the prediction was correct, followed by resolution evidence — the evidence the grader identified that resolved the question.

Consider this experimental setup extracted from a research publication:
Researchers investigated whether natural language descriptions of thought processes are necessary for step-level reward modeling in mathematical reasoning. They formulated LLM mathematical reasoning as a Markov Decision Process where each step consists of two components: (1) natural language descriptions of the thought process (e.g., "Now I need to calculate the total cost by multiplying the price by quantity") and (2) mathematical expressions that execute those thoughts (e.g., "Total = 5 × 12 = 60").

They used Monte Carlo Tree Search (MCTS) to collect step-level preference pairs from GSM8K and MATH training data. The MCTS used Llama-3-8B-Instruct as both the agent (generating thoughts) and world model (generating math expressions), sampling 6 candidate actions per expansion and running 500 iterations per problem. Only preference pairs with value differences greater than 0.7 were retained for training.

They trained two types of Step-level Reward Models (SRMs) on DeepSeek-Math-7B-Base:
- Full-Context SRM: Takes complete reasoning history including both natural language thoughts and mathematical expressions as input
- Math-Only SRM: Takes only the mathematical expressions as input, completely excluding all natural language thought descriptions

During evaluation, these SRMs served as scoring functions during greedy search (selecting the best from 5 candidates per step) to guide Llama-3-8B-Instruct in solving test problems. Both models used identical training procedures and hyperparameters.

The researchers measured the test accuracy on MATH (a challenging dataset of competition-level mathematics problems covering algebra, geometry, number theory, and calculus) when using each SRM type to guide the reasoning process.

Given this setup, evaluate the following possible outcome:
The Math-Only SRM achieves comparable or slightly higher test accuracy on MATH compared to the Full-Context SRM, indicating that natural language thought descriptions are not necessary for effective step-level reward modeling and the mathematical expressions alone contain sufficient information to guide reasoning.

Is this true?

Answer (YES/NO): YES